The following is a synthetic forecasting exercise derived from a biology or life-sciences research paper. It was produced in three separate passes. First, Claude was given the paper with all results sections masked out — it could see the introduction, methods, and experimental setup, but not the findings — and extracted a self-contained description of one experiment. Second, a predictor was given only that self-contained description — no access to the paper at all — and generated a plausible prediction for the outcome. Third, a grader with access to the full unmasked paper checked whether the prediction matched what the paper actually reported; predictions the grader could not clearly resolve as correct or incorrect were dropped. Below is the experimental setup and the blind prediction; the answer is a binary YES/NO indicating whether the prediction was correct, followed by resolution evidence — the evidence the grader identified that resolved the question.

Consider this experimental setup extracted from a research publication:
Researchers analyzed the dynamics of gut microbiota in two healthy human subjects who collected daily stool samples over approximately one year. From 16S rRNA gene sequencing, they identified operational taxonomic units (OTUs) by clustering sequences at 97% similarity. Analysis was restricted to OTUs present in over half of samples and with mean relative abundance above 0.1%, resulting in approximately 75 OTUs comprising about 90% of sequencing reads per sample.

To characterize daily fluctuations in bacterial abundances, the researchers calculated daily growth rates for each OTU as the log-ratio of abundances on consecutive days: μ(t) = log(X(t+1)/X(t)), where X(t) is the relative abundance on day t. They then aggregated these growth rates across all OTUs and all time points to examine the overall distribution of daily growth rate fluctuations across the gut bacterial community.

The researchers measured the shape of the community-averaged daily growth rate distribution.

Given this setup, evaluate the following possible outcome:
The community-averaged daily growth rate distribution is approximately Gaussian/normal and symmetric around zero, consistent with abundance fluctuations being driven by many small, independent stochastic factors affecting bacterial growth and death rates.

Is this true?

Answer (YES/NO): NO